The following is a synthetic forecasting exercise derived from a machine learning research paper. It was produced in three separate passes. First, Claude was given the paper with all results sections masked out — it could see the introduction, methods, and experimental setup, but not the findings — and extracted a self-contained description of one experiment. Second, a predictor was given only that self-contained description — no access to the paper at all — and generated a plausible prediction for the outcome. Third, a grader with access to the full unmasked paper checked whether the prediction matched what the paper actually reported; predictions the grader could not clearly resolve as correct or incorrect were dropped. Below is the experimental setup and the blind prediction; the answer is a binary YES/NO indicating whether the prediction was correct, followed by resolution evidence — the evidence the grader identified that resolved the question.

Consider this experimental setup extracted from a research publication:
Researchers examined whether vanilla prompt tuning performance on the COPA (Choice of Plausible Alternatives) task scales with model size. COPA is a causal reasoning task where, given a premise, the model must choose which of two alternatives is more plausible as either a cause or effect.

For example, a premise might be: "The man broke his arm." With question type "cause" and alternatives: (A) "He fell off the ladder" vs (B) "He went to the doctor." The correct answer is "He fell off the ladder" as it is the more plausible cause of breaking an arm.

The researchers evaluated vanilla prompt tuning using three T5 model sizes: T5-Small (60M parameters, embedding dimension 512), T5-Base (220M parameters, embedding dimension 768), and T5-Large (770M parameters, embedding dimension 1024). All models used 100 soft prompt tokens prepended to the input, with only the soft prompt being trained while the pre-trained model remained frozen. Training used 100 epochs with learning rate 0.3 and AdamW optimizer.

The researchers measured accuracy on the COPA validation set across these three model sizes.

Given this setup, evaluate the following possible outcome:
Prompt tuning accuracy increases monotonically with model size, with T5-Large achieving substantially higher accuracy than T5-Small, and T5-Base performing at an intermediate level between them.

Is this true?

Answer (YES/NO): NO